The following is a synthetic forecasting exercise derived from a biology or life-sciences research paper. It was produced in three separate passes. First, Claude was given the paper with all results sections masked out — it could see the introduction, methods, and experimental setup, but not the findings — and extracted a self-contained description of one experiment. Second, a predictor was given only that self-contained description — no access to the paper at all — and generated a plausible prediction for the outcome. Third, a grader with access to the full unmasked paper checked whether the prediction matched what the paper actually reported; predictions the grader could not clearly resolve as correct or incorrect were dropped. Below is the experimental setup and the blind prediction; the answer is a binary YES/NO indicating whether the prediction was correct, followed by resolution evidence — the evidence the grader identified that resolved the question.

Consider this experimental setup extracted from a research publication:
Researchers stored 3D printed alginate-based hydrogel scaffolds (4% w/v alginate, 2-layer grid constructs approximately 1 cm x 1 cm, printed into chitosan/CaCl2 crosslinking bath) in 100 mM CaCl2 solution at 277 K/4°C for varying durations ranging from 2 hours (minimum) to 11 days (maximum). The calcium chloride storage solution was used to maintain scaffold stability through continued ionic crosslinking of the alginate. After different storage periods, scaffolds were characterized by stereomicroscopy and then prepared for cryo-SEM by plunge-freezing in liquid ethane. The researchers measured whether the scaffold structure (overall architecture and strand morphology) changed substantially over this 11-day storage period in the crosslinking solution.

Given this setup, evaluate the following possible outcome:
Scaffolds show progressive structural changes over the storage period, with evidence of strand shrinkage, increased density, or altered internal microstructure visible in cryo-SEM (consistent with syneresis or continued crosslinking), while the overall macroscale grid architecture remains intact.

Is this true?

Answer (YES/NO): NO